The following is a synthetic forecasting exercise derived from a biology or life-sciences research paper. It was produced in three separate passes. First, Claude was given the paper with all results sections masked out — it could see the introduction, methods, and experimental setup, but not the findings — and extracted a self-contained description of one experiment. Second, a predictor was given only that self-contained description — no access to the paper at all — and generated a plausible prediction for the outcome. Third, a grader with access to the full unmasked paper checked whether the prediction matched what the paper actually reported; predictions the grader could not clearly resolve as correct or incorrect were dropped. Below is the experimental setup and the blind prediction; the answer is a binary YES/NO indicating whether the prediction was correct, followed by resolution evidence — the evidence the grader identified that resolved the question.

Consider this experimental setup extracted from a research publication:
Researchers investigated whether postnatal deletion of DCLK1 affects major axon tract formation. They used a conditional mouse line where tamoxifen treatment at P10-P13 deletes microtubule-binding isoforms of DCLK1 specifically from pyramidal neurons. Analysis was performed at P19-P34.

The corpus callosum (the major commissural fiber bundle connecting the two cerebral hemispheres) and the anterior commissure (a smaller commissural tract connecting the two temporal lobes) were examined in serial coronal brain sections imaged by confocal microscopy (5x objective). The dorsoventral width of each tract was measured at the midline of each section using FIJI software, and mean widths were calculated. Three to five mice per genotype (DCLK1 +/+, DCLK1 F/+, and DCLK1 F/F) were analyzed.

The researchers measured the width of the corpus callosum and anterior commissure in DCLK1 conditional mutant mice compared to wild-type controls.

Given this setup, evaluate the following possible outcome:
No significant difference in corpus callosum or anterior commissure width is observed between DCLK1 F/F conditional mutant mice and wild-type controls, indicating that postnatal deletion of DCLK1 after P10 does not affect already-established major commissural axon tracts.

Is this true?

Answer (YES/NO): YES